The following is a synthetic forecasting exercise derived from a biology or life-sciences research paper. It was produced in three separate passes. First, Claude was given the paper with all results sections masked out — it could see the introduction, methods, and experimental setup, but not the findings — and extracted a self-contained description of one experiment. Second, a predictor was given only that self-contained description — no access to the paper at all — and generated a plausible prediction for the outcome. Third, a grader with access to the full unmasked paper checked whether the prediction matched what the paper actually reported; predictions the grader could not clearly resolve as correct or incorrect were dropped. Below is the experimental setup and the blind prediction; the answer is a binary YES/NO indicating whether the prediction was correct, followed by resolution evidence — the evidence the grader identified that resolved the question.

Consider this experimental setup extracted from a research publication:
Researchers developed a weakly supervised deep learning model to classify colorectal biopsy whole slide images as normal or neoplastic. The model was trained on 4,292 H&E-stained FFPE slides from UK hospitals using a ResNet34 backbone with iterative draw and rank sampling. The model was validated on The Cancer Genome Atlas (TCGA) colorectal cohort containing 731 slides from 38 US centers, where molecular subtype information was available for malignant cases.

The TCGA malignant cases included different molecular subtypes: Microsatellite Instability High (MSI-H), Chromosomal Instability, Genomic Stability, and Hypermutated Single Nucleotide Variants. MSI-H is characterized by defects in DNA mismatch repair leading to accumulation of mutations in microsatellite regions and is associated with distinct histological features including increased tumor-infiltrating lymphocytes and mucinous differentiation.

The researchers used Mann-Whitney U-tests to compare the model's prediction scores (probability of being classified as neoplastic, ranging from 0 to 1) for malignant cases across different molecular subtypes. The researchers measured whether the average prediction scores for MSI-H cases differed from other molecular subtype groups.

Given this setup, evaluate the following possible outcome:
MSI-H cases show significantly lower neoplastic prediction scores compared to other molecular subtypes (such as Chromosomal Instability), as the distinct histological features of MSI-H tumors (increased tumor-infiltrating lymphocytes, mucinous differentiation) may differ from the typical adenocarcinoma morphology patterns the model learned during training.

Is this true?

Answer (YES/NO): YES